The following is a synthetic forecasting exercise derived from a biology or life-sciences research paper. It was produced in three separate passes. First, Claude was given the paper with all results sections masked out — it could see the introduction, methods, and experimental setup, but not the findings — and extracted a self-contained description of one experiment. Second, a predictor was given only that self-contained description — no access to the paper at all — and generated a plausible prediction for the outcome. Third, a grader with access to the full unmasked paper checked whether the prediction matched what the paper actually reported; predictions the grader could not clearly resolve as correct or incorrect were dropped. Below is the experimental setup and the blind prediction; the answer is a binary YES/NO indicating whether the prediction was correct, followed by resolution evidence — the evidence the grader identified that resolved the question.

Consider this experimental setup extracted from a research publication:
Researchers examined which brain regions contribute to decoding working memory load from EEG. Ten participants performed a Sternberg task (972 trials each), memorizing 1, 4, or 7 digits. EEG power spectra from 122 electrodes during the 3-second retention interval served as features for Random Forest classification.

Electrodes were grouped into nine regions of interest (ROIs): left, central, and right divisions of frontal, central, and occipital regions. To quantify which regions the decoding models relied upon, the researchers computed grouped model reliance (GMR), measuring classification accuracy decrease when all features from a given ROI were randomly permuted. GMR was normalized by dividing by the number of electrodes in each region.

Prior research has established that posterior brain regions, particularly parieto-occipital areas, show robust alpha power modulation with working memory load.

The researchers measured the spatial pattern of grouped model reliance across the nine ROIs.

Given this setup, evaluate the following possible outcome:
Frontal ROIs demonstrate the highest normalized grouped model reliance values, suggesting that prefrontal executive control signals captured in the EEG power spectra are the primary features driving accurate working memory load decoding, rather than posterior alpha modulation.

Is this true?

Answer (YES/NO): NO